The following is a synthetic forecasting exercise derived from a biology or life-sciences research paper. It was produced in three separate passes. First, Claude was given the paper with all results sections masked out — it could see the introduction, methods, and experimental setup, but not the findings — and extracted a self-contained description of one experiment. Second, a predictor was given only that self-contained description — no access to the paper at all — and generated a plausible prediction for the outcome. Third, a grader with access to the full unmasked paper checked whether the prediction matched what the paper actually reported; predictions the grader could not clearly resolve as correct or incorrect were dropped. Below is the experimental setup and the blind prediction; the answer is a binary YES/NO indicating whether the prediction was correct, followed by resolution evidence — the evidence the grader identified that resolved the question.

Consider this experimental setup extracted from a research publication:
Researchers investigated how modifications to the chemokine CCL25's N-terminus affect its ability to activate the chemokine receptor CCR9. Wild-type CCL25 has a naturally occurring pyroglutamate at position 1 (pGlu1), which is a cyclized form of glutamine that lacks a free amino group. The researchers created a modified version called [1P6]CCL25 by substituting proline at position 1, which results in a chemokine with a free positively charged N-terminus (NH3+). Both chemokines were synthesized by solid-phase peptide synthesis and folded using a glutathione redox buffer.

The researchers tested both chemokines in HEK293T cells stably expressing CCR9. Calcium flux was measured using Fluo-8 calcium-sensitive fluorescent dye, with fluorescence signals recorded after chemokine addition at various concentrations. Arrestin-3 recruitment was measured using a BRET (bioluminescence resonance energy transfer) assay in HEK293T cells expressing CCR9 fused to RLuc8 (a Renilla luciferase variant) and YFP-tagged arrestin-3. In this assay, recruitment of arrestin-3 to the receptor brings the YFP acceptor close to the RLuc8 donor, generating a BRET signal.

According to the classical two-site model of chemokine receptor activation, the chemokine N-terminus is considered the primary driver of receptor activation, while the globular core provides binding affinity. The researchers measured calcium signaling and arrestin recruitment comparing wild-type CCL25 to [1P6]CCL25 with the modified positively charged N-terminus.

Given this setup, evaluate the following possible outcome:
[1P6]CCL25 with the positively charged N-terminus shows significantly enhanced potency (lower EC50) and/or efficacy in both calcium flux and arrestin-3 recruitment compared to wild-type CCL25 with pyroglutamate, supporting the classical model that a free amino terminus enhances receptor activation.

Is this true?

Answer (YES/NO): NO